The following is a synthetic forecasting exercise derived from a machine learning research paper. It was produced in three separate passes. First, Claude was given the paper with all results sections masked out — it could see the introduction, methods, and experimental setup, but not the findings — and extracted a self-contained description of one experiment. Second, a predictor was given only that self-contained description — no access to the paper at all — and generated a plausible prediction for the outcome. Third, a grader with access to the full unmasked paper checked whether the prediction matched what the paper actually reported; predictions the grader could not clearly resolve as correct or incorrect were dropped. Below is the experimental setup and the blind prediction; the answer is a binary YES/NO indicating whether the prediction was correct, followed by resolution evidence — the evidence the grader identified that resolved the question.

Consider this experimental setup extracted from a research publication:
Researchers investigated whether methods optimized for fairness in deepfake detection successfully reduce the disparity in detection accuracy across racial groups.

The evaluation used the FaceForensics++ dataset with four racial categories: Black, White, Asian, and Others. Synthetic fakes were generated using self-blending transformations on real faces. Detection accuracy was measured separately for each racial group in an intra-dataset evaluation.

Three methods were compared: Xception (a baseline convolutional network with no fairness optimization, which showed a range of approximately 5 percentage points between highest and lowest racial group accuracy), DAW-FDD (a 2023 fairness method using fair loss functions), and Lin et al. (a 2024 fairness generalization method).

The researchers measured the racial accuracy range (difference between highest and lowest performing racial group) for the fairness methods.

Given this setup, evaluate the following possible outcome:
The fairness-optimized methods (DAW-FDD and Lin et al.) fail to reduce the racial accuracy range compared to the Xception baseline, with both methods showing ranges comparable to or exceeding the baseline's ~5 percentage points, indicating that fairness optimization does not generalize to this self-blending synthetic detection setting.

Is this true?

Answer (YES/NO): NO